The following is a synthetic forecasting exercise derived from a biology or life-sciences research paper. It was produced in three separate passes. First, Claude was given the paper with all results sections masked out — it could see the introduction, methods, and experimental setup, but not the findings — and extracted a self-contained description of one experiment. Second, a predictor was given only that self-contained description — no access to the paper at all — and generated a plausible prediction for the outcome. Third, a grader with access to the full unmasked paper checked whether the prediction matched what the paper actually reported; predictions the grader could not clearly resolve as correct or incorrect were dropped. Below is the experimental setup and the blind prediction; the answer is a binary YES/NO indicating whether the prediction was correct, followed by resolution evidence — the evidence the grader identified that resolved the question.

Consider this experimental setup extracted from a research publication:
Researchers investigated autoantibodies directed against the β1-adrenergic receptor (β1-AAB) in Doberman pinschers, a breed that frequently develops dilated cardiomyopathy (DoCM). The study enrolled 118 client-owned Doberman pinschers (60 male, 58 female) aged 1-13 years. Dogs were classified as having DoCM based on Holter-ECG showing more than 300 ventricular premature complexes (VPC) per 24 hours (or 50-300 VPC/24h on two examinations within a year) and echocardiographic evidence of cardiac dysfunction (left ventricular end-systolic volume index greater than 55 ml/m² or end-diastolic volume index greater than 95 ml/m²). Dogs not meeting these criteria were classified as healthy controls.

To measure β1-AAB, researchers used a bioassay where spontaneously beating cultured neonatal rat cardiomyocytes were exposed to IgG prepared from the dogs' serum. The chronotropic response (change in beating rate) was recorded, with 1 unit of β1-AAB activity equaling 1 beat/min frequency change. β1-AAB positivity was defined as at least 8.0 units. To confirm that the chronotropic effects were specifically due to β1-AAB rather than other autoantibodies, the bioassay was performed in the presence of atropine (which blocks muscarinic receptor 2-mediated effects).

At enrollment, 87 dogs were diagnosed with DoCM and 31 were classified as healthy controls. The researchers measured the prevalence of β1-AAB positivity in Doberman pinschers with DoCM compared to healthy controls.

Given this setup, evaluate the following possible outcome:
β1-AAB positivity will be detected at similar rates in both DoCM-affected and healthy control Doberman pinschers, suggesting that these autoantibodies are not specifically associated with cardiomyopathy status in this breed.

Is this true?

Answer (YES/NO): NO